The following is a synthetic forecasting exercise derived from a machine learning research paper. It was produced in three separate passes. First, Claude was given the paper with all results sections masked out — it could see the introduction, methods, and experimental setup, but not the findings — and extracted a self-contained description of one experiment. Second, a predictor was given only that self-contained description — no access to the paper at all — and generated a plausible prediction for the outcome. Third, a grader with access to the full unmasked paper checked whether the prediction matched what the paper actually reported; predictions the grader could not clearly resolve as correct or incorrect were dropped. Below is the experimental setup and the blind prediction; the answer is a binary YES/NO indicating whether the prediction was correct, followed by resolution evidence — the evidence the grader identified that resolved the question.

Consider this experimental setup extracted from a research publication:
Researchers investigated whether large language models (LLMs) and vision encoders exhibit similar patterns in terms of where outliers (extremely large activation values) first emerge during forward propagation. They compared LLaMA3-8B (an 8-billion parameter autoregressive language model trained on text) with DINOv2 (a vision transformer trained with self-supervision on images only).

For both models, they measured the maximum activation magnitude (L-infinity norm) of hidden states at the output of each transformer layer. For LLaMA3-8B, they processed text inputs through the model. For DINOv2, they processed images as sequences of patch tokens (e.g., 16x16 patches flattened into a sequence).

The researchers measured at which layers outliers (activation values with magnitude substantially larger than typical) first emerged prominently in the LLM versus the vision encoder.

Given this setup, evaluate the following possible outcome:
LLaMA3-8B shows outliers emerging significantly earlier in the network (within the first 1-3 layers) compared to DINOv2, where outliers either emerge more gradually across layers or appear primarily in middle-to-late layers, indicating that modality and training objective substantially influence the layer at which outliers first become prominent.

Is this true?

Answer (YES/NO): YES